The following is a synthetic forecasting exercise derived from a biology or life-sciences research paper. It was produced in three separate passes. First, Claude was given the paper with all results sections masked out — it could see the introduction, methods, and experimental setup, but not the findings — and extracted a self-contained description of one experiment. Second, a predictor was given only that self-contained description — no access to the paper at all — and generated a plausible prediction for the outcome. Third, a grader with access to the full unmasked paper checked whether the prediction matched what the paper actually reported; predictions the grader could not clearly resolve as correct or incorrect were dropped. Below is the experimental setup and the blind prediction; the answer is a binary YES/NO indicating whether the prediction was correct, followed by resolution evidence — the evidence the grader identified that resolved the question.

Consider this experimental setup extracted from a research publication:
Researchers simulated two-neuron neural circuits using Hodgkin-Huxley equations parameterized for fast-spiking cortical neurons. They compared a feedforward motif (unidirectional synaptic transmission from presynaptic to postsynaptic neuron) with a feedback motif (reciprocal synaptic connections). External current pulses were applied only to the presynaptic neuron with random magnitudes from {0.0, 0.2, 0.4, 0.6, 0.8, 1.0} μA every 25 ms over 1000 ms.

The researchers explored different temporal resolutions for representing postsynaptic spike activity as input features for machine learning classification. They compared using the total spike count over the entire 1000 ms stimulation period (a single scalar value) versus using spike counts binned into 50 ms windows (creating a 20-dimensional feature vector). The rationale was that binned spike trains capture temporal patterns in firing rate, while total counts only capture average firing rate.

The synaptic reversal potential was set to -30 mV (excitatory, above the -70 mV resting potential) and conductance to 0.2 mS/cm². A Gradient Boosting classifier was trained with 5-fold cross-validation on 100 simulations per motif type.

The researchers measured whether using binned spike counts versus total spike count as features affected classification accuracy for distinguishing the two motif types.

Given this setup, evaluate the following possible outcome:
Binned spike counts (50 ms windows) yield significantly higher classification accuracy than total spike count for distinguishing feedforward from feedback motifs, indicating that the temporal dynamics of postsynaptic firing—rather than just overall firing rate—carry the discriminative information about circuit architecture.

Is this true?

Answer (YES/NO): NO